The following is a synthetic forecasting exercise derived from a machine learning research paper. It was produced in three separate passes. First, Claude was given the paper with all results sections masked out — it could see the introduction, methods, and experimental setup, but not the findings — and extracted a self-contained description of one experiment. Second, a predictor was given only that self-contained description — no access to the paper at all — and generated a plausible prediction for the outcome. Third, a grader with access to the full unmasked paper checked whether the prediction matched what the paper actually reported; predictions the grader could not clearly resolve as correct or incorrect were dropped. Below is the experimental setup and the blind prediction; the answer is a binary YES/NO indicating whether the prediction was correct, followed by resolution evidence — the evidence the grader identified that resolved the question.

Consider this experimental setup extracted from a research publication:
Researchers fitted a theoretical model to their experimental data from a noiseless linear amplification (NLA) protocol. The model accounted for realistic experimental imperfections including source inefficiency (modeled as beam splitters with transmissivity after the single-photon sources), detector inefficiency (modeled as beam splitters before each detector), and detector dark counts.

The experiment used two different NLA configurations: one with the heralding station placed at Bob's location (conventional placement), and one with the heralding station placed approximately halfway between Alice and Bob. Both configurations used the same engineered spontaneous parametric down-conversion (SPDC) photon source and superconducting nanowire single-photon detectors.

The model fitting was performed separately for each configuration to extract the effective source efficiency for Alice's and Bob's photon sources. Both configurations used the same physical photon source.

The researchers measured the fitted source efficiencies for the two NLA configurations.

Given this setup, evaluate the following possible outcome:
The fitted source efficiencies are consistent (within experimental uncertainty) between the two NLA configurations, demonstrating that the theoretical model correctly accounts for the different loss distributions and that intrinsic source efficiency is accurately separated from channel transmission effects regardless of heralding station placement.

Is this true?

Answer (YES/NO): NO